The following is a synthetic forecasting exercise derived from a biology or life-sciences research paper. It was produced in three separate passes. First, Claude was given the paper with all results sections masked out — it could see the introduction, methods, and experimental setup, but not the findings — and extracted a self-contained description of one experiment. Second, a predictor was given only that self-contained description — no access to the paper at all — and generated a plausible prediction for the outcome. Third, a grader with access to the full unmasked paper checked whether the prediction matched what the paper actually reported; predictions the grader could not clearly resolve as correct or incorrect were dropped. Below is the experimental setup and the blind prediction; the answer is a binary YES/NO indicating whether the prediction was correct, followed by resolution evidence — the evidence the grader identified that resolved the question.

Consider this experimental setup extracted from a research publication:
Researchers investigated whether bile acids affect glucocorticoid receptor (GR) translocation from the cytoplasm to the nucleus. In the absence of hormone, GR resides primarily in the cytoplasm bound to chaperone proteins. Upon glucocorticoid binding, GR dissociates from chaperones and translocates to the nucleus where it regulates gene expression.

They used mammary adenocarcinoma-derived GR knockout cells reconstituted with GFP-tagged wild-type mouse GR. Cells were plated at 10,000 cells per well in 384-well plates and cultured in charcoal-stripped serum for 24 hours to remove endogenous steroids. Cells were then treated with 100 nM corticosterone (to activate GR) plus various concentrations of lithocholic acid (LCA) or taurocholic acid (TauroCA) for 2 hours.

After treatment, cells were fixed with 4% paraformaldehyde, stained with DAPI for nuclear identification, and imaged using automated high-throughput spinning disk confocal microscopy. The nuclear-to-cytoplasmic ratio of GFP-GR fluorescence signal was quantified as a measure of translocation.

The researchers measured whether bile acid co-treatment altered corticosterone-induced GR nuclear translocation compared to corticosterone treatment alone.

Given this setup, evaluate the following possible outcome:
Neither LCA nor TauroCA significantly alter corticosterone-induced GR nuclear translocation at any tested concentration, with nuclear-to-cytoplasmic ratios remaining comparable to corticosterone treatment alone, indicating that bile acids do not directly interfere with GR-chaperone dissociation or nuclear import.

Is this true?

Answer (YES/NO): YES